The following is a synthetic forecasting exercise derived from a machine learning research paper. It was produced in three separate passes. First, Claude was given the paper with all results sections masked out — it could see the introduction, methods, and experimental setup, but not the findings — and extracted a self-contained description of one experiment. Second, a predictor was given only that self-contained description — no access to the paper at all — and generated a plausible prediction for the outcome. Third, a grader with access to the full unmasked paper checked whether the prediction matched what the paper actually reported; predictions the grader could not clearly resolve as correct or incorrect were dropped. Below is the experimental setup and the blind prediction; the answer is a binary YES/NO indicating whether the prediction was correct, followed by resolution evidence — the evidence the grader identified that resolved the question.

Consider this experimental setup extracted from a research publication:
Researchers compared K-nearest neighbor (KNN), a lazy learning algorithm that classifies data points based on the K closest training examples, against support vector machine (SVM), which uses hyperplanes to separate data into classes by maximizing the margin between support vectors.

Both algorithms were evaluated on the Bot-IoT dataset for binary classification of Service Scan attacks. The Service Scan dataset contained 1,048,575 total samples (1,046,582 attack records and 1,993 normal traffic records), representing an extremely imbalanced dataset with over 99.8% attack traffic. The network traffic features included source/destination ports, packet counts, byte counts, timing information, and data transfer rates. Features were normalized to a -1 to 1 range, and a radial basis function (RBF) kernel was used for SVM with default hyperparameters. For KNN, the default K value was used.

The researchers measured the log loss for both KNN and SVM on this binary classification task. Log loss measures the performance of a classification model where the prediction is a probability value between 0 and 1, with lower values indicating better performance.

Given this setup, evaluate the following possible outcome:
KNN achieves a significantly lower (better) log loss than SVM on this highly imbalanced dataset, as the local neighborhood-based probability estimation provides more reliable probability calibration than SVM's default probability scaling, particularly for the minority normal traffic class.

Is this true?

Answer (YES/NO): NO